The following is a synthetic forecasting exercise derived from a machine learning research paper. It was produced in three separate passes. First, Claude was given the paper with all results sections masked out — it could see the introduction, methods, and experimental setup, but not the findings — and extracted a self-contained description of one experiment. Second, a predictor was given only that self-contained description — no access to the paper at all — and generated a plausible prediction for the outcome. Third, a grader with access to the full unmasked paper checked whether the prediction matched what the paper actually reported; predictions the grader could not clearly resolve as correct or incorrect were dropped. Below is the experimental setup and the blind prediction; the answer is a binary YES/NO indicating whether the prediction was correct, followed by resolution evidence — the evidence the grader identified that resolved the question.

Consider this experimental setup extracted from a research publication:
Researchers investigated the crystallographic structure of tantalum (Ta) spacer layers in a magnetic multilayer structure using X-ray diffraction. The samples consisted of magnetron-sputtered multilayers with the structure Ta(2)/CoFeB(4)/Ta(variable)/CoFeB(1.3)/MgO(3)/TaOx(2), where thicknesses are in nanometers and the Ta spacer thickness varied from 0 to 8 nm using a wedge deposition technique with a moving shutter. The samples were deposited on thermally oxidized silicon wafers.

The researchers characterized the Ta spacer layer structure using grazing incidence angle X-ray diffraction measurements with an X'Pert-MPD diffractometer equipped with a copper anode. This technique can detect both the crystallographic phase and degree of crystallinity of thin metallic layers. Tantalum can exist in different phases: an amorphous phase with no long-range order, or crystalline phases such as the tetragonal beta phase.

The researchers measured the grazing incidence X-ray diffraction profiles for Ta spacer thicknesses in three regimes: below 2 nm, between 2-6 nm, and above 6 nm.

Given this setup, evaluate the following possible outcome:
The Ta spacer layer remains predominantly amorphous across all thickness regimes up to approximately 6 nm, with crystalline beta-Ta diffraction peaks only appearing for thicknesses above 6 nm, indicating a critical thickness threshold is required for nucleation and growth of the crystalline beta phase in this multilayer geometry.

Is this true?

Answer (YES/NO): YES